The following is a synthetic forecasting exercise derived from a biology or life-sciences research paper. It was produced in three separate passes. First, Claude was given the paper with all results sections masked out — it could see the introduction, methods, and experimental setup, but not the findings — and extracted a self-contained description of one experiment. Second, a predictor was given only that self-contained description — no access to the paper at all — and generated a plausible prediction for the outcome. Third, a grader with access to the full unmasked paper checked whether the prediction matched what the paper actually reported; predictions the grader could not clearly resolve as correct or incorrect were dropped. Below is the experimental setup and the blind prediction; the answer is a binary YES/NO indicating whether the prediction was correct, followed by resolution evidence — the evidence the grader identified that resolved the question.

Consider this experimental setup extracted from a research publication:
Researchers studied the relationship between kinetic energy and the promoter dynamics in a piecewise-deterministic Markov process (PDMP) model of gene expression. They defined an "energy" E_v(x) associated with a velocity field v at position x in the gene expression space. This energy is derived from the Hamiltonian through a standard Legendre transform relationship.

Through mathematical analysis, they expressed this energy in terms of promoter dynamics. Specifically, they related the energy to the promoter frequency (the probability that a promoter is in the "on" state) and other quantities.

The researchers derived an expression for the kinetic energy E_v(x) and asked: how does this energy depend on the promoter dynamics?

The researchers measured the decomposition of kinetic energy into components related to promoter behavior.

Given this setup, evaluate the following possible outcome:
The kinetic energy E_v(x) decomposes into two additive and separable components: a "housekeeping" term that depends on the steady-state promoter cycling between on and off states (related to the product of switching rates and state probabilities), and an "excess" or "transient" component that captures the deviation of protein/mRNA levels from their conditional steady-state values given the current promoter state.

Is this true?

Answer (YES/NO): NO